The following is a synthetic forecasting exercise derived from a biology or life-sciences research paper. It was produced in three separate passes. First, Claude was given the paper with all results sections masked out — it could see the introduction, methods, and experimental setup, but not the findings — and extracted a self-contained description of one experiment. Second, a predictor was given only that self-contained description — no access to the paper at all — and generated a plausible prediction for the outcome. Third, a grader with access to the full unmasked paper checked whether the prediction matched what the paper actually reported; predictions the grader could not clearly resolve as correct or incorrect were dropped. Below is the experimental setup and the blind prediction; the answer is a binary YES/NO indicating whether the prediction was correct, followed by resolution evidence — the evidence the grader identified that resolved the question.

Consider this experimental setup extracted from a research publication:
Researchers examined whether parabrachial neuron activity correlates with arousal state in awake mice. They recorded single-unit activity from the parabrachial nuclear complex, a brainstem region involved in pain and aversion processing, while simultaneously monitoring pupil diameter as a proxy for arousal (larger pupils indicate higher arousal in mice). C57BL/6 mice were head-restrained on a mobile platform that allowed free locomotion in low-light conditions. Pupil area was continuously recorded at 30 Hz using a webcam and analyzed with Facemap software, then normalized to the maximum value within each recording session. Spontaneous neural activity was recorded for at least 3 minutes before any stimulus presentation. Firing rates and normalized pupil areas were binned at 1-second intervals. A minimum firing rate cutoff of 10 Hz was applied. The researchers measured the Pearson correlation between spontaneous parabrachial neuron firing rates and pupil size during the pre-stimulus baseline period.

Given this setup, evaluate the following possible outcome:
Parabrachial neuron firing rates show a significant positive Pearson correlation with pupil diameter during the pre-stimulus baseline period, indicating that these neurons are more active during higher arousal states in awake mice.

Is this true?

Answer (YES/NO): YES